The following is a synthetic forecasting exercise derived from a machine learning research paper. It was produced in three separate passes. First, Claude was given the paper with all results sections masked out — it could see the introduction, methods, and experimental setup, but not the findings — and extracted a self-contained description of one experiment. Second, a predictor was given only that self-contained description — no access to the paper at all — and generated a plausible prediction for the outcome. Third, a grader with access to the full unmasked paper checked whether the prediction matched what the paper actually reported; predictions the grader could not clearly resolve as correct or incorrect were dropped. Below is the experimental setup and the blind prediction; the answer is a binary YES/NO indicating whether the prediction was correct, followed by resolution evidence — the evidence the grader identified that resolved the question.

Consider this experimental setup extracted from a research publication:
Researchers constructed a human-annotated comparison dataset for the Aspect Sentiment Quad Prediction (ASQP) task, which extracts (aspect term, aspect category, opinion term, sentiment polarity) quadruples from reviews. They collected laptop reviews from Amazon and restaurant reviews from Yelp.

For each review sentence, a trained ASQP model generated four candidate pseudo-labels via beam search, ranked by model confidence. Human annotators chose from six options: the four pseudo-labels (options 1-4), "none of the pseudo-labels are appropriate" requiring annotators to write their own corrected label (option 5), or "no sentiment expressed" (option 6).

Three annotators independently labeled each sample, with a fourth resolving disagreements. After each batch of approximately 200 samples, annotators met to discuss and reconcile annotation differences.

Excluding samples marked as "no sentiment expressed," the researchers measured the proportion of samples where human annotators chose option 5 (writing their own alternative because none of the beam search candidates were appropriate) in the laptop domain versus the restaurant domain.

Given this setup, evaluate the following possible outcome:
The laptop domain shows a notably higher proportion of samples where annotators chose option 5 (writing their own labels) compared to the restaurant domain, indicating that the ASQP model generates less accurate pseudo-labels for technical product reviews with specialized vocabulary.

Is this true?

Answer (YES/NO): YES